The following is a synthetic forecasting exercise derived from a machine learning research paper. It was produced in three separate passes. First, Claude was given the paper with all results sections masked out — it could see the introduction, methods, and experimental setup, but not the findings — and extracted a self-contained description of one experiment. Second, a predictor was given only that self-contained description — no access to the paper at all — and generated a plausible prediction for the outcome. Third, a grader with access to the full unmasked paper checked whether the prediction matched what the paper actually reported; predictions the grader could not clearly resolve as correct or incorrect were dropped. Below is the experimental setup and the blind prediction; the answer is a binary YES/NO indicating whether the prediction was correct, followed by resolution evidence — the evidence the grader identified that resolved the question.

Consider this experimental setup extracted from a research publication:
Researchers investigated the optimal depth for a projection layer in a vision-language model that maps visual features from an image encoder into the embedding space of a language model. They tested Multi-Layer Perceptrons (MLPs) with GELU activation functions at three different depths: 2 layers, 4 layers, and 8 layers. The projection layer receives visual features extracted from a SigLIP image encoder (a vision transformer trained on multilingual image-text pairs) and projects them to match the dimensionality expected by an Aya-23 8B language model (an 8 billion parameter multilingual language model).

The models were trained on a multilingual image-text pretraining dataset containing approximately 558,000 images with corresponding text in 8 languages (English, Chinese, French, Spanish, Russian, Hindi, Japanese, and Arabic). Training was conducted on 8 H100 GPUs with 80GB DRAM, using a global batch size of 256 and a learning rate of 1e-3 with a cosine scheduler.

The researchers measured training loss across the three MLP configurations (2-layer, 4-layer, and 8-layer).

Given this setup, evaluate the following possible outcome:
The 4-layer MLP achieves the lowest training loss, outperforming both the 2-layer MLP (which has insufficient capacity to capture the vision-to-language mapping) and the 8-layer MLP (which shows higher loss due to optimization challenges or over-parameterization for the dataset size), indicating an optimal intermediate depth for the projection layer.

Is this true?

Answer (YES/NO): NO